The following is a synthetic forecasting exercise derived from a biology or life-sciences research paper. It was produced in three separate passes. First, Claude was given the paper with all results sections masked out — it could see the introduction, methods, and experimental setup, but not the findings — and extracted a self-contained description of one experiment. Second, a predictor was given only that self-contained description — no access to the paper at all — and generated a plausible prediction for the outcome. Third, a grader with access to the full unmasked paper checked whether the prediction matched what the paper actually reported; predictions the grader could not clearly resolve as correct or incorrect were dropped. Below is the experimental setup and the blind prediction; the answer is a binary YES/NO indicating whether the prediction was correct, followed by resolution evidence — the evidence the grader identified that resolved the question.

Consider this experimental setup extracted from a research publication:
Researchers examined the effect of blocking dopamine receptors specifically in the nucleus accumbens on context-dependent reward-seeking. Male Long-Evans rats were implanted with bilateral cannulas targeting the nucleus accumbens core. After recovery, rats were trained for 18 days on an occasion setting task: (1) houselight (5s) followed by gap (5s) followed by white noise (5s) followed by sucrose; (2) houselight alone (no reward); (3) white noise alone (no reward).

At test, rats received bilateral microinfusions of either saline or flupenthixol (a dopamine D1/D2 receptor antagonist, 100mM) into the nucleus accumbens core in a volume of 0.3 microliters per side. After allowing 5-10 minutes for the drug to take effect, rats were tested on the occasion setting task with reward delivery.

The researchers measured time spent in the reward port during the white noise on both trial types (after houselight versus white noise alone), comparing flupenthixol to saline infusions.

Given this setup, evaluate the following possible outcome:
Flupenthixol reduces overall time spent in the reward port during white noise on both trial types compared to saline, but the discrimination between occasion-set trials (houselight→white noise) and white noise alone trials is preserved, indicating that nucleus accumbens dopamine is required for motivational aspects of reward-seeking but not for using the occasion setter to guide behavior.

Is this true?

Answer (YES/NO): NO